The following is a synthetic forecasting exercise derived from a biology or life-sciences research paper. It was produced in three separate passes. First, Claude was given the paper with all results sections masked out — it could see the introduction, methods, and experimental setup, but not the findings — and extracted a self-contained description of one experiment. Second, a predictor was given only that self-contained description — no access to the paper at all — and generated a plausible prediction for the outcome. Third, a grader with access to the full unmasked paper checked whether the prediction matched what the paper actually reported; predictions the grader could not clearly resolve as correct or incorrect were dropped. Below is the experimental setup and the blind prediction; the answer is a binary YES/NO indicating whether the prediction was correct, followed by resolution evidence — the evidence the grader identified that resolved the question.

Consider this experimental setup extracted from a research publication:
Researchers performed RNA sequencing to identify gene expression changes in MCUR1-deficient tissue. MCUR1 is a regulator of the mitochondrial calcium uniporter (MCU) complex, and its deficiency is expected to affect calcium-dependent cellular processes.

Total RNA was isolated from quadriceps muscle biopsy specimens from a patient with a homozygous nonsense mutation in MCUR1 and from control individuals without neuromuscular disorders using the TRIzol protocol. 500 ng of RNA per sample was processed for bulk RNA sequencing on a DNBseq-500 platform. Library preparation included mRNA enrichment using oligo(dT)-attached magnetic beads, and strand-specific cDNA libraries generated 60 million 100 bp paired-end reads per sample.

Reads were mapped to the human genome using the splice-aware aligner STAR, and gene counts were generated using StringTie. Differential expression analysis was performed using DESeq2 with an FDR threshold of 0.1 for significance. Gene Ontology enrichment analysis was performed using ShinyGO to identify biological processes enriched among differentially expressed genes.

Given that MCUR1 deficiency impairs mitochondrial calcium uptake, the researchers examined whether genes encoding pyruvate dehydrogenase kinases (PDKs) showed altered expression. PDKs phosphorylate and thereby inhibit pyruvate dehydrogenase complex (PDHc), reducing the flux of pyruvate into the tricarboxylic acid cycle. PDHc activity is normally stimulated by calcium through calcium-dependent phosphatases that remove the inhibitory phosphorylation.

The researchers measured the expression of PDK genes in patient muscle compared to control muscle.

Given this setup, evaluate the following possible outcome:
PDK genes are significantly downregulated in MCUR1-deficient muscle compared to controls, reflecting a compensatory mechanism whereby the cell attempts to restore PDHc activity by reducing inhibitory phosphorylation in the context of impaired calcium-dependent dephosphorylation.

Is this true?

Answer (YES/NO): YES